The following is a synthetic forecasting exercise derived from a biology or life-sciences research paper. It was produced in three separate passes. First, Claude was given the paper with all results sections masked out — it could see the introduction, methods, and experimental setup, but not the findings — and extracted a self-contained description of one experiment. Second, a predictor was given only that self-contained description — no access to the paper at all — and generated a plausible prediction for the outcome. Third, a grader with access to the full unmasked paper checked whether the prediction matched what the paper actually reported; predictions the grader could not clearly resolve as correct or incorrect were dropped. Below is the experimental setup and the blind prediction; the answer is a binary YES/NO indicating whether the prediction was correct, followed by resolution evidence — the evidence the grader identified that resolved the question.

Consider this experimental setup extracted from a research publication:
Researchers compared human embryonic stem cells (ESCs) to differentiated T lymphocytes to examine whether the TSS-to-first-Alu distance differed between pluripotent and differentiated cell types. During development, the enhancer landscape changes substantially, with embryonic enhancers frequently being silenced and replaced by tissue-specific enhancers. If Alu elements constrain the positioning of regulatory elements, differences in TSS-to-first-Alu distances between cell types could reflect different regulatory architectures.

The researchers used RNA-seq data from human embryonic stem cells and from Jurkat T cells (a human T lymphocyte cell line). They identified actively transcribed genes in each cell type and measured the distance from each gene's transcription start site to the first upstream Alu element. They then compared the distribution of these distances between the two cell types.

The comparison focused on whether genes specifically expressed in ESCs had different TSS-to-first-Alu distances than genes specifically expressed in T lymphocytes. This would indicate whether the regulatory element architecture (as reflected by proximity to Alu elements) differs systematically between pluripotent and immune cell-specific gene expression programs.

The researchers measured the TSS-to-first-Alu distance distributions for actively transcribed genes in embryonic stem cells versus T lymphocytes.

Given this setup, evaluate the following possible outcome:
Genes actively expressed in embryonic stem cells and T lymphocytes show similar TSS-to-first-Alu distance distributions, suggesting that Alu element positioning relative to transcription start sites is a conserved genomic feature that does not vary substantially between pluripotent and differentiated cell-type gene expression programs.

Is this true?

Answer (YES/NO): NO